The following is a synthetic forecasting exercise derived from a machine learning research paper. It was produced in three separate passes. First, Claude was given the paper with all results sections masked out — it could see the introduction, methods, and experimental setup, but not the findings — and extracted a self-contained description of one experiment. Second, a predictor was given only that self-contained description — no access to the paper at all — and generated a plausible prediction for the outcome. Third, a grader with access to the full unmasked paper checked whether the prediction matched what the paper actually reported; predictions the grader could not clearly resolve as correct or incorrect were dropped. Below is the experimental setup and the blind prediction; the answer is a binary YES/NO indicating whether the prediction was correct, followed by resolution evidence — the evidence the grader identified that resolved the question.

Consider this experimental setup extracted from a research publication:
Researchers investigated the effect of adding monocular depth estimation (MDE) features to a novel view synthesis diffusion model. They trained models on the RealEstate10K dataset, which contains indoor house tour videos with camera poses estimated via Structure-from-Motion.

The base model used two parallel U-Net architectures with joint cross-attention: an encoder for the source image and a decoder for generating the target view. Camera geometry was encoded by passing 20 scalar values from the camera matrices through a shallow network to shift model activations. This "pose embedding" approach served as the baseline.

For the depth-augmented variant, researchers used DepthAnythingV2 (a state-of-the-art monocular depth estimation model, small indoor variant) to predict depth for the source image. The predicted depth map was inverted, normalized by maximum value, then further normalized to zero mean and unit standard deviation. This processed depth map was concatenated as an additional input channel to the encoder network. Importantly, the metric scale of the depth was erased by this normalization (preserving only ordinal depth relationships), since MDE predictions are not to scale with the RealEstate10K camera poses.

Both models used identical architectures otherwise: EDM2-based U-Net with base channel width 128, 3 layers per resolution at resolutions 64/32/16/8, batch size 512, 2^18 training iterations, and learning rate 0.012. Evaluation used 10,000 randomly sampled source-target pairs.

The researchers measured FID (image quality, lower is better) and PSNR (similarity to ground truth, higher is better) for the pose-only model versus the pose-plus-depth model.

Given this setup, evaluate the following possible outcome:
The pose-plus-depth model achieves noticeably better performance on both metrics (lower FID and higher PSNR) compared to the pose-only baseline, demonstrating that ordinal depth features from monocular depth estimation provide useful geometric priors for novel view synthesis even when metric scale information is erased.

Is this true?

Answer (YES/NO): NO